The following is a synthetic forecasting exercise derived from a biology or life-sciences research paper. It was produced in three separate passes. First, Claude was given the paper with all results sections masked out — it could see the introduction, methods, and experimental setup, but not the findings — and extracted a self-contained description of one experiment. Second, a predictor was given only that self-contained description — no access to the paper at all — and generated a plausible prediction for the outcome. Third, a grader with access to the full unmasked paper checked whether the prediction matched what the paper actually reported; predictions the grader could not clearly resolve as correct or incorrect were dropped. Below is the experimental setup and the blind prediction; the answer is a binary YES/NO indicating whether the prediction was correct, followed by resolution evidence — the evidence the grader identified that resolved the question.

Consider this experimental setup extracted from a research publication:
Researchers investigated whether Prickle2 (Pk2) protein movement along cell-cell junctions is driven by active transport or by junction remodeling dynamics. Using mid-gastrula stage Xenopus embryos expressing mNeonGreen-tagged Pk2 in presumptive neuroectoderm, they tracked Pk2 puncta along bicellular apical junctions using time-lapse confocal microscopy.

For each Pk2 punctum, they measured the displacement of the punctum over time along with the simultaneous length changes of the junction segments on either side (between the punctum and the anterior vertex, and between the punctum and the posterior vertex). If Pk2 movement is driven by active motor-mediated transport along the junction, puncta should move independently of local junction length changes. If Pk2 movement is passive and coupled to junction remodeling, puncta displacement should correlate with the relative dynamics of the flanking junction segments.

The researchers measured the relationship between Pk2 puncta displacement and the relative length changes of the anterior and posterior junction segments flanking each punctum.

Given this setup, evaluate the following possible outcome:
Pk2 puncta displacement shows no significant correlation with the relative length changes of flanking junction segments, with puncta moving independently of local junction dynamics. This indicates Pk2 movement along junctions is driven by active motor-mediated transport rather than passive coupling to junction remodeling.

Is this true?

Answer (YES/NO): NO